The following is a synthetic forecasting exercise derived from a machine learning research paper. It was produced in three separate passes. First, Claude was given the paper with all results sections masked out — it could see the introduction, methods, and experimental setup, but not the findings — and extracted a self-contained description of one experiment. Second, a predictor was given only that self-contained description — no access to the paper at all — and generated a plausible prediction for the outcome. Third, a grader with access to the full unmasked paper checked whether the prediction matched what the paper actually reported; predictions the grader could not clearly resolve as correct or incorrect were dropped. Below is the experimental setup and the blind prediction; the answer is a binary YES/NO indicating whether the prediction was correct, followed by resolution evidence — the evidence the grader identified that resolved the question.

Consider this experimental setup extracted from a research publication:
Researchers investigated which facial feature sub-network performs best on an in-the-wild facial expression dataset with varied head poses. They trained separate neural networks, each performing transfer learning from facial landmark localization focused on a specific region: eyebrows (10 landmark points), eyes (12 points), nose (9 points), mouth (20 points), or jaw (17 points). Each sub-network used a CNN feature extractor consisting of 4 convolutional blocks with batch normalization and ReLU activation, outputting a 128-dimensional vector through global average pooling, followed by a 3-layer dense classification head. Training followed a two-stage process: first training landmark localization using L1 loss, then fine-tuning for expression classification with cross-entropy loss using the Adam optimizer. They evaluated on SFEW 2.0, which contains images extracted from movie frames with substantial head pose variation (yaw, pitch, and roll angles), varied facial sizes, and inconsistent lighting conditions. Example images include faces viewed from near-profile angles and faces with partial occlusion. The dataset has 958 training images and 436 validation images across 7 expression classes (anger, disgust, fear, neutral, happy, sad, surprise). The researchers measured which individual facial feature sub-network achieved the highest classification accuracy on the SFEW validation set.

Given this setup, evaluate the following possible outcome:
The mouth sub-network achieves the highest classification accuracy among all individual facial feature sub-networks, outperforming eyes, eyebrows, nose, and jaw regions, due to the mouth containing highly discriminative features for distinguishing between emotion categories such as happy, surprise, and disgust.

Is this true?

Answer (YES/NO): YES